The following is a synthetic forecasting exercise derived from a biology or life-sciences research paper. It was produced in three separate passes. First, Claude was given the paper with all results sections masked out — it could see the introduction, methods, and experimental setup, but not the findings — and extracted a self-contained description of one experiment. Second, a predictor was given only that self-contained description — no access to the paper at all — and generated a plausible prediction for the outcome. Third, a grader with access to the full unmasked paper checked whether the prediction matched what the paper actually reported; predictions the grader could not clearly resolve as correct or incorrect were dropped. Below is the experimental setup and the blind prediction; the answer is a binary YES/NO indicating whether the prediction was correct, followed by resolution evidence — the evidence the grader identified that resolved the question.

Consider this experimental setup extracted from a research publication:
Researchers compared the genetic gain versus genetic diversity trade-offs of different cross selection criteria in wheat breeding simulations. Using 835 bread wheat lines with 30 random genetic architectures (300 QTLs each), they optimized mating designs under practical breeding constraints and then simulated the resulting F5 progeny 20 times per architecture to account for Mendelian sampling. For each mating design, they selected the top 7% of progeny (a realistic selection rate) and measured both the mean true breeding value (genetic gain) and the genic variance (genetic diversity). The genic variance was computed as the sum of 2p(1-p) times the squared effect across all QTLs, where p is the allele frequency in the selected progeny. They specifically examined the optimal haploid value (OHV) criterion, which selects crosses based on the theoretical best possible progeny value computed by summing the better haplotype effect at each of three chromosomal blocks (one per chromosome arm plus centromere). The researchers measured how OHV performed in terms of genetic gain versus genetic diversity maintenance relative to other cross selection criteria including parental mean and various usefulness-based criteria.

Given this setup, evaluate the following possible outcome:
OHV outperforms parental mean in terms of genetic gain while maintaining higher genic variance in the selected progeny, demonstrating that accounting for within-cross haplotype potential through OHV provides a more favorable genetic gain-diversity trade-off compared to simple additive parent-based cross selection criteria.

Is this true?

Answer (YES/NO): NO